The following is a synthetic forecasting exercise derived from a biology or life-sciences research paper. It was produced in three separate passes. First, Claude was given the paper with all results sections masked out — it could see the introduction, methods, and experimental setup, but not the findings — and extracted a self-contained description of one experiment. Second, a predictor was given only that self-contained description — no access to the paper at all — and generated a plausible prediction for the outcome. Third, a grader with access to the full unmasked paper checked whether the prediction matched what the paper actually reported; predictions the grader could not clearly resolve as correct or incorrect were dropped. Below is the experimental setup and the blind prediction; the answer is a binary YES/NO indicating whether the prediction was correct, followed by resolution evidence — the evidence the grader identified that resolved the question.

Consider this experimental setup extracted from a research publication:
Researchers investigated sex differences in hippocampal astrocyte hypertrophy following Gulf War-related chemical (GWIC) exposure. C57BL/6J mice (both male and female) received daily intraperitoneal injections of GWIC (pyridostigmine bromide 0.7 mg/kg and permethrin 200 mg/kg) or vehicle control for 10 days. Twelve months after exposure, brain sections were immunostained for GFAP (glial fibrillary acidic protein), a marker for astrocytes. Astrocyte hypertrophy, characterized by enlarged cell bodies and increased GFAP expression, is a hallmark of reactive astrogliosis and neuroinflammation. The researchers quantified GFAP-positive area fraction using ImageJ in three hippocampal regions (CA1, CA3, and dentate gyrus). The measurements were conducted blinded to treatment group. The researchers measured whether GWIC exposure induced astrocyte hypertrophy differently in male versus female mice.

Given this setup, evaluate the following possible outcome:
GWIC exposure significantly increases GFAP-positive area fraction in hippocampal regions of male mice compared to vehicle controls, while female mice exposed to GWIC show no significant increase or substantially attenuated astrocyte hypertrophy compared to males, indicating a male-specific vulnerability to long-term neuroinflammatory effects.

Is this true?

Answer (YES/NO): NO